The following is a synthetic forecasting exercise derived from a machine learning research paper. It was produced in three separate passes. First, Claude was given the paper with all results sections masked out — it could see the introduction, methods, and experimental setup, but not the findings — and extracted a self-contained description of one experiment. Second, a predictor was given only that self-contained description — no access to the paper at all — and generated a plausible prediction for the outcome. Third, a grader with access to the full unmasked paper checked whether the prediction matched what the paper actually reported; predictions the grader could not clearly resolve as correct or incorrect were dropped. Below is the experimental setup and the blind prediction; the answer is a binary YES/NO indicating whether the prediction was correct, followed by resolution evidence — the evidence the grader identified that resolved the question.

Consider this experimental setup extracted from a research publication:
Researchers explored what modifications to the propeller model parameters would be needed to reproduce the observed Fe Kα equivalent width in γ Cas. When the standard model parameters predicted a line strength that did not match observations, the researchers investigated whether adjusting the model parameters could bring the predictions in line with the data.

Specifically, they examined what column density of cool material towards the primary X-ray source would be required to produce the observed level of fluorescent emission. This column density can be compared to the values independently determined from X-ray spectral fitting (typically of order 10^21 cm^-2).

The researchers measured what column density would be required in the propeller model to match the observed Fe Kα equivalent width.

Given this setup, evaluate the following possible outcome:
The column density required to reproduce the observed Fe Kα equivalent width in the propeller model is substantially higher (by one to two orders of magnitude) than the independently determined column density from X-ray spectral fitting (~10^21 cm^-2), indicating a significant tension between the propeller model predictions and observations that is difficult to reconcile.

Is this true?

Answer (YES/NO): YES